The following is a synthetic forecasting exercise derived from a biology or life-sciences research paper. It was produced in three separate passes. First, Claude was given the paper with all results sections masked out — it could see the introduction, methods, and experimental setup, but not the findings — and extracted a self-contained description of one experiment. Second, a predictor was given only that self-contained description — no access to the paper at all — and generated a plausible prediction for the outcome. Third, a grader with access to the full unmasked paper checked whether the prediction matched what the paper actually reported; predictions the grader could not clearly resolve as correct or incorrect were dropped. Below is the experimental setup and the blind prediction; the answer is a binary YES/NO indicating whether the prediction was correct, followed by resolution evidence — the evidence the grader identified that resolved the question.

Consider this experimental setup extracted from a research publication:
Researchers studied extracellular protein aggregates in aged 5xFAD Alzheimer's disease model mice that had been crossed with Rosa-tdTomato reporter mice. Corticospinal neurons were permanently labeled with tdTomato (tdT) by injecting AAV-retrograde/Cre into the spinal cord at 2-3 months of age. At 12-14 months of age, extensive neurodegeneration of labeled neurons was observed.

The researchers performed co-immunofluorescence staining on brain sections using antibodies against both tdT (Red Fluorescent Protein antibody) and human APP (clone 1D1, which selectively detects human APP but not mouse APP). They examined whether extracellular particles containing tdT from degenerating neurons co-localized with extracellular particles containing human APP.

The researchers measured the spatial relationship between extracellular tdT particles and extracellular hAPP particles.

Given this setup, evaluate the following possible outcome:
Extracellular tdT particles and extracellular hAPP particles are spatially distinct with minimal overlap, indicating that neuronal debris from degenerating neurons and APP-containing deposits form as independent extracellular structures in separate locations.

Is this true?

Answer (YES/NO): NO